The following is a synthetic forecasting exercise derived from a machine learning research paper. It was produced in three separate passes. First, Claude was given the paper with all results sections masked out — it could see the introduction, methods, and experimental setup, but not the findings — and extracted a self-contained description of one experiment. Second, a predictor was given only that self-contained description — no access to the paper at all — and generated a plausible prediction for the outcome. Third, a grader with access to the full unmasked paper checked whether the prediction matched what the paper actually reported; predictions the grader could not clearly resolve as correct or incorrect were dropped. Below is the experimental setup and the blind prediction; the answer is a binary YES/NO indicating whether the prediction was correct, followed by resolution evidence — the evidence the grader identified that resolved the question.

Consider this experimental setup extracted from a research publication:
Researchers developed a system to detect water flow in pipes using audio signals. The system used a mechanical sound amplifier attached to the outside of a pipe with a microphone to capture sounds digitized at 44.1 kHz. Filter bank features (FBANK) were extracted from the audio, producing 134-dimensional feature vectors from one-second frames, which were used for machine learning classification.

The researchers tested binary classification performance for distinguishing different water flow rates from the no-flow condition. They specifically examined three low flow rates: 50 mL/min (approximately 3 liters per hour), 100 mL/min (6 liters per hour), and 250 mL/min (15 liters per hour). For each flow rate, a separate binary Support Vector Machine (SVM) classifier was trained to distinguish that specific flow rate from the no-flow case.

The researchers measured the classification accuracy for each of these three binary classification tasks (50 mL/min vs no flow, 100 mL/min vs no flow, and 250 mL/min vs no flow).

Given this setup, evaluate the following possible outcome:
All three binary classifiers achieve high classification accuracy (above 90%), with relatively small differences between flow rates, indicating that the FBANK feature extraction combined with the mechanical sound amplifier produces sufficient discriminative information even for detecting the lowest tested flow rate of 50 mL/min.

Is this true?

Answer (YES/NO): NO